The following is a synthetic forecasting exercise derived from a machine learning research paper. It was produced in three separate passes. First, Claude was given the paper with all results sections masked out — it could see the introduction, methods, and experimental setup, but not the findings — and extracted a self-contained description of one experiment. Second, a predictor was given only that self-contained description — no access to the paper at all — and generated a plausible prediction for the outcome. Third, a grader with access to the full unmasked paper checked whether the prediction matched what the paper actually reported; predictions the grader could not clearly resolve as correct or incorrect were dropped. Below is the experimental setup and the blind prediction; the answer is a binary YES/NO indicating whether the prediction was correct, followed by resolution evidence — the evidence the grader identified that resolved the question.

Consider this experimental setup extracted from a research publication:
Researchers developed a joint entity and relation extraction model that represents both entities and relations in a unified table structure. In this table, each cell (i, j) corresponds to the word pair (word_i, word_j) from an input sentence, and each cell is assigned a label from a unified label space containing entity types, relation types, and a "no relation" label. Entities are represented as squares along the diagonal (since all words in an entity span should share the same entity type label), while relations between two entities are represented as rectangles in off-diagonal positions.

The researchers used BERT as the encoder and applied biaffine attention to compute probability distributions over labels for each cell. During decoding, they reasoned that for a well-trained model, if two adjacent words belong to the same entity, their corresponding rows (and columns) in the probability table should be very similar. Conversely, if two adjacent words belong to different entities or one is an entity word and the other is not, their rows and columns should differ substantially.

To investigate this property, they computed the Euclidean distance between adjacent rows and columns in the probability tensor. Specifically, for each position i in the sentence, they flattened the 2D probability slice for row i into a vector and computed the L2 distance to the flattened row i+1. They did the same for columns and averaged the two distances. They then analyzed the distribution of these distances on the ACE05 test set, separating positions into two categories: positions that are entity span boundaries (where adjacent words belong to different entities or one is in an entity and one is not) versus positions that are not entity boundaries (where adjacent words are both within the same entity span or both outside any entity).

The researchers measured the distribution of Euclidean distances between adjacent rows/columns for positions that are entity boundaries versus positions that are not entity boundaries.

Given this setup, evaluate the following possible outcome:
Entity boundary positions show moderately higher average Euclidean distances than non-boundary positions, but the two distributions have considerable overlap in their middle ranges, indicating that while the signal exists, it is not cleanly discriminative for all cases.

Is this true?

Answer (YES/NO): NO